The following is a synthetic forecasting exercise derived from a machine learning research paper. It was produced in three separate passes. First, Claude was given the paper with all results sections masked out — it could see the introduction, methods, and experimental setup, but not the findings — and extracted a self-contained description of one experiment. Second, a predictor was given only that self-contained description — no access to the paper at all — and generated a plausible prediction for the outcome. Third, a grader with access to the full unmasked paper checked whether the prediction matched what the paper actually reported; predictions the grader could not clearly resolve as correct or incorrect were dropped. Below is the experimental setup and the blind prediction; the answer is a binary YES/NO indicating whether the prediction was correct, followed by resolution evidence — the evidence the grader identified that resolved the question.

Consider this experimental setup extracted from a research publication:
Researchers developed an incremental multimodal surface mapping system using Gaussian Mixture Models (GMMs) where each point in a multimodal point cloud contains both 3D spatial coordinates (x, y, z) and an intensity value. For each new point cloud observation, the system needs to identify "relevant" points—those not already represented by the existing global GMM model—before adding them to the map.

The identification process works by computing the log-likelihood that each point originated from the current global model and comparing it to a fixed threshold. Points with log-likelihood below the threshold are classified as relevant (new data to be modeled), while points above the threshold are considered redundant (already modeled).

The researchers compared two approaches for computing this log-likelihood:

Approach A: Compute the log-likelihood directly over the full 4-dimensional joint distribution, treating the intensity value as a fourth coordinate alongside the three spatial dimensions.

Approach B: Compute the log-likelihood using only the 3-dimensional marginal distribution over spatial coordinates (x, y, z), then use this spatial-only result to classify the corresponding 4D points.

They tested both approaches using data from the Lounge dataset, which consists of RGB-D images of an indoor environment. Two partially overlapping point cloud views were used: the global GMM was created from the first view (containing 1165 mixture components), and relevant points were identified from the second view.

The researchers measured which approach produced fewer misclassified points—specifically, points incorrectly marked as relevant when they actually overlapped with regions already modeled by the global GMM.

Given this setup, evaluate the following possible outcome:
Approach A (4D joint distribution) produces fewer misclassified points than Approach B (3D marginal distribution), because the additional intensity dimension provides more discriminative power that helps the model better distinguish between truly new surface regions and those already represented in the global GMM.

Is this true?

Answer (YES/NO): NO